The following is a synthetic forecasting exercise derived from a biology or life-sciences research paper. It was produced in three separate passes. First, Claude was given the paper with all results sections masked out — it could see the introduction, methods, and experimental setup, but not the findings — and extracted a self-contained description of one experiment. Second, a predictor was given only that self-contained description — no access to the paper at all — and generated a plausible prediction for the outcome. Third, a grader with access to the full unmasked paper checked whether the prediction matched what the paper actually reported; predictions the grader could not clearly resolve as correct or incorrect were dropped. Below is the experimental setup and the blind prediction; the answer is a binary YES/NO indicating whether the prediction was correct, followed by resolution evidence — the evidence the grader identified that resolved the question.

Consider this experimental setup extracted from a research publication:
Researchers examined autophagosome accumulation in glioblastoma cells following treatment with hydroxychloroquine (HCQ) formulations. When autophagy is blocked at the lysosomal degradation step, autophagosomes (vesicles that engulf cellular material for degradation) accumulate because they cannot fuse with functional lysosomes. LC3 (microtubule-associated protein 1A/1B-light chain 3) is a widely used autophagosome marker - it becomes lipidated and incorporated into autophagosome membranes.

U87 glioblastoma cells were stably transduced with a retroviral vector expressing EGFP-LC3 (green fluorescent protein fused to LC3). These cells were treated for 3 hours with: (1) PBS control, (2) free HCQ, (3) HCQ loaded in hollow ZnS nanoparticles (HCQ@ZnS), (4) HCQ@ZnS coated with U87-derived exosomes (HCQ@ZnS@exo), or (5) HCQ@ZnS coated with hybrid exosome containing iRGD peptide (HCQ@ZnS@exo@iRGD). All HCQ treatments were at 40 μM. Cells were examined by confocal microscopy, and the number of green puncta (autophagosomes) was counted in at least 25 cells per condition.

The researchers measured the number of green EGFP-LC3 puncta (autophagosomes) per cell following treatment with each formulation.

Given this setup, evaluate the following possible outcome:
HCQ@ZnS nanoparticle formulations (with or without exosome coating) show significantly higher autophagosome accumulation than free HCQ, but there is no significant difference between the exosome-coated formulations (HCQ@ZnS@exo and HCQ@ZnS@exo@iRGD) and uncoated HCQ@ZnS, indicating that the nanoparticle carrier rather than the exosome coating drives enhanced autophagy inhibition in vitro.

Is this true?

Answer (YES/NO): NO